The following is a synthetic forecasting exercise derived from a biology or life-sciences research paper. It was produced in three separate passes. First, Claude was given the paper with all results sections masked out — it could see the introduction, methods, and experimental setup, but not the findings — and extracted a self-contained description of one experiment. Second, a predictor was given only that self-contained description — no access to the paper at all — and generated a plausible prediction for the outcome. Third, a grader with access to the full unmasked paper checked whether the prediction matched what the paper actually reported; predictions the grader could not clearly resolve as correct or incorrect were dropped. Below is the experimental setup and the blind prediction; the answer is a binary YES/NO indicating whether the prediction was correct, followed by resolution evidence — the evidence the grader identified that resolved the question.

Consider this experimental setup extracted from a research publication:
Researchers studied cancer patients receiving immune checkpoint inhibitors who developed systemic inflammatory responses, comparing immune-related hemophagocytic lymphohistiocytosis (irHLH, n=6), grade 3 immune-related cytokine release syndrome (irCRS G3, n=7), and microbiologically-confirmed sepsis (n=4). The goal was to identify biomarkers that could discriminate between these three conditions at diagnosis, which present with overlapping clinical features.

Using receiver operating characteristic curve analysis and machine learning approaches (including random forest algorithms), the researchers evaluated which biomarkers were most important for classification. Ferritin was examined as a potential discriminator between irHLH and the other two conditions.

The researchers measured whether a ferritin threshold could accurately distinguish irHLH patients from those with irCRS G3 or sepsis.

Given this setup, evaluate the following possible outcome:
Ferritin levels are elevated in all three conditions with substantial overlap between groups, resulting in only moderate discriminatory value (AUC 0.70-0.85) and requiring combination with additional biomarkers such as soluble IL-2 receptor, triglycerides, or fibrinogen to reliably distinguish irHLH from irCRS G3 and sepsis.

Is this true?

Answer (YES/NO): NO